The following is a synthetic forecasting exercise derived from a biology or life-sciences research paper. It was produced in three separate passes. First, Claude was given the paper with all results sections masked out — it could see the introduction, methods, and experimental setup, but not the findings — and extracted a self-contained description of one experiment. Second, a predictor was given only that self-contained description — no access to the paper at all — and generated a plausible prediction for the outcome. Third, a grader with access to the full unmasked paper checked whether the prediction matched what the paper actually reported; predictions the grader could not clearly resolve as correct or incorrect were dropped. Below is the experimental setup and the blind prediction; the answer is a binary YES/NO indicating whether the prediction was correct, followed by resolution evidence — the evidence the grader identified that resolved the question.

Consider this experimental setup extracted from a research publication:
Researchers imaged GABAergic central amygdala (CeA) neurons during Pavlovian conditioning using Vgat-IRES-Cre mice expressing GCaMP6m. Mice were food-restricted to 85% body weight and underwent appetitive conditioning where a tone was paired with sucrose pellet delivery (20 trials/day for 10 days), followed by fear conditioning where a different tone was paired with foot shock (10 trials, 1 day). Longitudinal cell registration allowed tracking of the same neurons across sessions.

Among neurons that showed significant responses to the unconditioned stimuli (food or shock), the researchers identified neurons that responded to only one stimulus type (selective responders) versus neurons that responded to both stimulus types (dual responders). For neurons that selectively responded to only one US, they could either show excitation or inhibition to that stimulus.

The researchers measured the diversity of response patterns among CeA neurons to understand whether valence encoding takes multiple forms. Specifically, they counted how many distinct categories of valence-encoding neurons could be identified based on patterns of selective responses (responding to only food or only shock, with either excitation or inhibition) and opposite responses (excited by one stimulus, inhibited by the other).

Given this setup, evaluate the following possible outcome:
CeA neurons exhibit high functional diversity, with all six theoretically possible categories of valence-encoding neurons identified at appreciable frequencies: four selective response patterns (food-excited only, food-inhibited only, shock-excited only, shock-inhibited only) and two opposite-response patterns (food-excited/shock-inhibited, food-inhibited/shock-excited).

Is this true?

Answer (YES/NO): YES